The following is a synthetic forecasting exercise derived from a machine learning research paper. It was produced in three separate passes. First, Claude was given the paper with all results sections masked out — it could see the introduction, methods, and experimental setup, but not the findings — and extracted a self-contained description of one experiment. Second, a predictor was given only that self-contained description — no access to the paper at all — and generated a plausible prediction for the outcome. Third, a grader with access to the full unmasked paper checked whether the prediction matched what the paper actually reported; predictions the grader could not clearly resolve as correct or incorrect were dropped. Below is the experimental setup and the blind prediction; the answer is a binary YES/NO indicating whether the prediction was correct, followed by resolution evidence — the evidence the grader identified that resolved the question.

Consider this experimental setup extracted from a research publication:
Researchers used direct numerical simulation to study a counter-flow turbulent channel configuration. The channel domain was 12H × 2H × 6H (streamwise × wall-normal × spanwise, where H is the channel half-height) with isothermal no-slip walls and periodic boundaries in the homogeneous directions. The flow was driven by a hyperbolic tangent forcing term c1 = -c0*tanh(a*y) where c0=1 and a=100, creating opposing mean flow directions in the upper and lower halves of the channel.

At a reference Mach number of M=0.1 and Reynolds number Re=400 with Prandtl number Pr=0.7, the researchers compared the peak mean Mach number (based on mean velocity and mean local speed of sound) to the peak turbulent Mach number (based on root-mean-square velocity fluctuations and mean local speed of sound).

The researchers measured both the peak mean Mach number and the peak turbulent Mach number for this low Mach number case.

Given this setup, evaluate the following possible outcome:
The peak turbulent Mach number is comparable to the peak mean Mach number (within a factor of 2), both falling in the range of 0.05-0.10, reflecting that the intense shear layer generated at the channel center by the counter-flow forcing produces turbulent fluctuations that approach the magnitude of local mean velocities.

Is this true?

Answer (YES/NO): NO